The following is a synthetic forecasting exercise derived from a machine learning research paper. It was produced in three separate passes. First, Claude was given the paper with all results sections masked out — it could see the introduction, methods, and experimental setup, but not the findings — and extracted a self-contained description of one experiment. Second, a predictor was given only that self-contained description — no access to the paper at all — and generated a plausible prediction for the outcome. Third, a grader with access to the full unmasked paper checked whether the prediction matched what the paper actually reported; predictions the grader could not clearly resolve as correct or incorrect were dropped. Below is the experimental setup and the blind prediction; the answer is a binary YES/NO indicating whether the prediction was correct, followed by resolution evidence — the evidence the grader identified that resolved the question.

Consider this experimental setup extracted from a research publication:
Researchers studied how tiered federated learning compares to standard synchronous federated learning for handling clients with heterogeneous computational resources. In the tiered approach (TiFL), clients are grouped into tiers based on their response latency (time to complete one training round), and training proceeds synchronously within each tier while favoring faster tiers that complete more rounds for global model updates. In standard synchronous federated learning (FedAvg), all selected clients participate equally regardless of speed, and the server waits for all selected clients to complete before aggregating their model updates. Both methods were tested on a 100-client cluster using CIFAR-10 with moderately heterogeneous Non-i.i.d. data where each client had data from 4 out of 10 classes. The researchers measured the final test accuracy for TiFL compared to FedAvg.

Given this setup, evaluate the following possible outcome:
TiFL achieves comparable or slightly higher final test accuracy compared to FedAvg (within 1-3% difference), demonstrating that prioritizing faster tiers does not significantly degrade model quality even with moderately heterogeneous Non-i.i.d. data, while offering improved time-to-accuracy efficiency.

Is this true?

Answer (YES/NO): NO